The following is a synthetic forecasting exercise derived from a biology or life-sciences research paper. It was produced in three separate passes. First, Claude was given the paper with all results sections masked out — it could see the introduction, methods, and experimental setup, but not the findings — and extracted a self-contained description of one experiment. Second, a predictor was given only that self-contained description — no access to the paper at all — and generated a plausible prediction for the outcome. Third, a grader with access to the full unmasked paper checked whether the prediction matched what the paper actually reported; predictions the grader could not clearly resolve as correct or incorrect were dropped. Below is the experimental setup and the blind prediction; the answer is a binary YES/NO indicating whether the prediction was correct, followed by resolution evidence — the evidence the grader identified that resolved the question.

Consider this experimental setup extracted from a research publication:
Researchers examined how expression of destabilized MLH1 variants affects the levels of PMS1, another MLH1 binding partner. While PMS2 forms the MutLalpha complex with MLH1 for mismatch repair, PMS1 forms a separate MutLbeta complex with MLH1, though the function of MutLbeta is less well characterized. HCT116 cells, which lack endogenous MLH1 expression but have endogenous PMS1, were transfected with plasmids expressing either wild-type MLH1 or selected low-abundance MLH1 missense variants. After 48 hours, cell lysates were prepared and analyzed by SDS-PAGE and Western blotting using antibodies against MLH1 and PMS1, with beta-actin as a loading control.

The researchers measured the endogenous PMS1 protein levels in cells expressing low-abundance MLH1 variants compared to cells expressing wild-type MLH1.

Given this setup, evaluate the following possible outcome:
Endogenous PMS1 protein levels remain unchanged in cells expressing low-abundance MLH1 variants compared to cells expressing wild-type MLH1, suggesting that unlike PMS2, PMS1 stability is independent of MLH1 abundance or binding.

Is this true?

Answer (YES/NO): NO